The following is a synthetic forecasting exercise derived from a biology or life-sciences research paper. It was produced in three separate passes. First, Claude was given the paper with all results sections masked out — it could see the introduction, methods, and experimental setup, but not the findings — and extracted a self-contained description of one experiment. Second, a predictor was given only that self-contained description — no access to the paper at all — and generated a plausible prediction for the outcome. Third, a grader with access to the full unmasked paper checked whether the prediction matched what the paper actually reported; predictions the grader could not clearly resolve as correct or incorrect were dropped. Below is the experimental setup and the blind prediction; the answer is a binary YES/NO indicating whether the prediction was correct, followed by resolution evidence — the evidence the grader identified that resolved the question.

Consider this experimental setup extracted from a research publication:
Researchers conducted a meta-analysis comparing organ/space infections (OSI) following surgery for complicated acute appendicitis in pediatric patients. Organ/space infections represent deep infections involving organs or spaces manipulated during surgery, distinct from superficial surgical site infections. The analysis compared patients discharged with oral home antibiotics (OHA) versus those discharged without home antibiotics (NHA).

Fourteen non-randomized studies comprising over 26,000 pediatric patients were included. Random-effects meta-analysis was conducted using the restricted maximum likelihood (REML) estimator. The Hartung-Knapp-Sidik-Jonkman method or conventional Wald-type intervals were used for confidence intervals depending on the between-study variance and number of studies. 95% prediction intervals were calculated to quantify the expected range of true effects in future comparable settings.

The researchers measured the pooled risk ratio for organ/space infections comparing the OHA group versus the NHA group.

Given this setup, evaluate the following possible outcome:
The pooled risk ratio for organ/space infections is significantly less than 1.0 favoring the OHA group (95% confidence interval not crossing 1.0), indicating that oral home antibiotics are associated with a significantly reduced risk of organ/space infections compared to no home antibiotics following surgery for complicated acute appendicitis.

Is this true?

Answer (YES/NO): NO